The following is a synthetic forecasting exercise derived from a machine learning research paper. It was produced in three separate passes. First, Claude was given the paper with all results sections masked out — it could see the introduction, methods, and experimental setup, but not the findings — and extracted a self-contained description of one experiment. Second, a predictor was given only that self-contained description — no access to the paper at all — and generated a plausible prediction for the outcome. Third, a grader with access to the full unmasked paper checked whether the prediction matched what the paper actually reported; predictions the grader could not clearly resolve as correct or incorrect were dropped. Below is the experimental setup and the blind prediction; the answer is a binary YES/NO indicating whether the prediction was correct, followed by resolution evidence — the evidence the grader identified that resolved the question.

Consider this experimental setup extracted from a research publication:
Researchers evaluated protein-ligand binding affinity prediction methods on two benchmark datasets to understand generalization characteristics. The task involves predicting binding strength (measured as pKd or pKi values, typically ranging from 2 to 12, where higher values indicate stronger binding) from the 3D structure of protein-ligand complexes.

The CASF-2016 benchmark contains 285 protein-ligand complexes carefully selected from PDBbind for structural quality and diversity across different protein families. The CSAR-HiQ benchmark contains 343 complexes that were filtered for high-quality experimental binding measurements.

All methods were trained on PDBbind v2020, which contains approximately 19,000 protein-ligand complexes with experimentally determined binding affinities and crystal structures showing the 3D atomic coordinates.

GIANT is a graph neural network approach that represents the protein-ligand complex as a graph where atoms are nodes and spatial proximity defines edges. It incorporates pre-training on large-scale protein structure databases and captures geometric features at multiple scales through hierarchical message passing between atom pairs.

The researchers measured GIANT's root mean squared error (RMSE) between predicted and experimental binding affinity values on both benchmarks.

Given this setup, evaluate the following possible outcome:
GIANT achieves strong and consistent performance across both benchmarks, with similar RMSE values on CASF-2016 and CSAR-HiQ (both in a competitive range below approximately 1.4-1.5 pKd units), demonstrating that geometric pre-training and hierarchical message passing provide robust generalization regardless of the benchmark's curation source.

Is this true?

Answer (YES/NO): NO